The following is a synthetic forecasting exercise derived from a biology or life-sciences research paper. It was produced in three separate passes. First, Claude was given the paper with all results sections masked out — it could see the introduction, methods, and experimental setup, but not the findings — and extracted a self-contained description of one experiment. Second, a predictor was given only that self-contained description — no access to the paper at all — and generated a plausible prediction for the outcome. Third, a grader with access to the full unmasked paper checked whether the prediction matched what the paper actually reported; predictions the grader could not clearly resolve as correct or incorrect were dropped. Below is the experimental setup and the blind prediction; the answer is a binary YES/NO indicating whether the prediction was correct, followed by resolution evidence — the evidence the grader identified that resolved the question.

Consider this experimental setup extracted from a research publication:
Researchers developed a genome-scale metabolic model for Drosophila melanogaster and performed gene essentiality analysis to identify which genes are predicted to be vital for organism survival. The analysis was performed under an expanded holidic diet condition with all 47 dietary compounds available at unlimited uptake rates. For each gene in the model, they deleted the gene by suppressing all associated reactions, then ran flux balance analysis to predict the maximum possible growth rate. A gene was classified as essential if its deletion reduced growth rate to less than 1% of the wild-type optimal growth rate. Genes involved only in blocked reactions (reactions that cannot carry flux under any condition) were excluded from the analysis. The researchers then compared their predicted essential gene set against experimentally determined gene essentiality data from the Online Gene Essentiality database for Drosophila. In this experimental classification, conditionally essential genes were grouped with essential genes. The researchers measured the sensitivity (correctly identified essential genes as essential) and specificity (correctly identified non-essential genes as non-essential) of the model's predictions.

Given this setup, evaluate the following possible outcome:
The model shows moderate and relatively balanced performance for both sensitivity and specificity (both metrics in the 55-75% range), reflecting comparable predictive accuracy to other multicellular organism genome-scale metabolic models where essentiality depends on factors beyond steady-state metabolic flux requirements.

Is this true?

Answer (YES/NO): NO